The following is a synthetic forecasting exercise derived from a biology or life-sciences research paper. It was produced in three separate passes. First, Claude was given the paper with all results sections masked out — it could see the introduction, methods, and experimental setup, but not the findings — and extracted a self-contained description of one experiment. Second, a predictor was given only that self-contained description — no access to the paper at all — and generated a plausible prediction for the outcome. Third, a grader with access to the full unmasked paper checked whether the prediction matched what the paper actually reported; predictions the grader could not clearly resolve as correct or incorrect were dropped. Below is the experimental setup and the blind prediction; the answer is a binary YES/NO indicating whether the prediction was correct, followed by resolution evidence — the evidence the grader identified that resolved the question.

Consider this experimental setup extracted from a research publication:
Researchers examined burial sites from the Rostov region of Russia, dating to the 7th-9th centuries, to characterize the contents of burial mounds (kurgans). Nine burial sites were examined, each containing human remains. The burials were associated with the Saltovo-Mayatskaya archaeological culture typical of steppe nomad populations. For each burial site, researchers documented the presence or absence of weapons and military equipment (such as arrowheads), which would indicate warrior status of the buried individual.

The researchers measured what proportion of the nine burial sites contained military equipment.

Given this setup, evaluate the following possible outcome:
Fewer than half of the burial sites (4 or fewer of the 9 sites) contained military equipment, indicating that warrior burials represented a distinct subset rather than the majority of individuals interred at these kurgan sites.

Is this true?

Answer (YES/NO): YES